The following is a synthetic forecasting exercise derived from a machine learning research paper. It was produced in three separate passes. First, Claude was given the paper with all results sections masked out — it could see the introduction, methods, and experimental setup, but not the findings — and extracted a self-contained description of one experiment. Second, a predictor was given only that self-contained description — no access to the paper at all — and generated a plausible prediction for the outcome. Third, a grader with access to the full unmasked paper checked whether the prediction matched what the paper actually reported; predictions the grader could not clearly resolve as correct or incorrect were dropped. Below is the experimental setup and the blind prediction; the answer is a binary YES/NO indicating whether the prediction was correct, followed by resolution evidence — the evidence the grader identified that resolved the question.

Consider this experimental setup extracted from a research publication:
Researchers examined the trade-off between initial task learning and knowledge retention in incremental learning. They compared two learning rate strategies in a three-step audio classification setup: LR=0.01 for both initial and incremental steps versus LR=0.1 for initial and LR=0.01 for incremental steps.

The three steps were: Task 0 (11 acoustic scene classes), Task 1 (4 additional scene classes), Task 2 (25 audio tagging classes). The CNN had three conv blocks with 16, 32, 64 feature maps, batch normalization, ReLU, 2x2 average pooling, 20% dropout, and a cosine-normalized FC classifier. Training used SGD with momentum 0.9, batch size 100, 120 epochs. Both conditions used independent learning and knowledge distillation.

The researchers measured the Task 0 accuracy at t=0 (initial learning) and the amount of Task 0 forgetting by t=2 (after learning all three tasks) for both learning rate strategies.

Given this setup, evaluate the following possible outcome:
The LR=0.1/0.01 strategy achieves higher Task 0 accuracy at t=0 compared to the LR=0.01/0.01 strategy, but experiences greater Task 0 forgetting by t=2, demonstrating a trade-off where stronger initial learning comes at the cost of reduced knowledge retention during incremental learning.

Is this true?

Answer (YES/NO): NO